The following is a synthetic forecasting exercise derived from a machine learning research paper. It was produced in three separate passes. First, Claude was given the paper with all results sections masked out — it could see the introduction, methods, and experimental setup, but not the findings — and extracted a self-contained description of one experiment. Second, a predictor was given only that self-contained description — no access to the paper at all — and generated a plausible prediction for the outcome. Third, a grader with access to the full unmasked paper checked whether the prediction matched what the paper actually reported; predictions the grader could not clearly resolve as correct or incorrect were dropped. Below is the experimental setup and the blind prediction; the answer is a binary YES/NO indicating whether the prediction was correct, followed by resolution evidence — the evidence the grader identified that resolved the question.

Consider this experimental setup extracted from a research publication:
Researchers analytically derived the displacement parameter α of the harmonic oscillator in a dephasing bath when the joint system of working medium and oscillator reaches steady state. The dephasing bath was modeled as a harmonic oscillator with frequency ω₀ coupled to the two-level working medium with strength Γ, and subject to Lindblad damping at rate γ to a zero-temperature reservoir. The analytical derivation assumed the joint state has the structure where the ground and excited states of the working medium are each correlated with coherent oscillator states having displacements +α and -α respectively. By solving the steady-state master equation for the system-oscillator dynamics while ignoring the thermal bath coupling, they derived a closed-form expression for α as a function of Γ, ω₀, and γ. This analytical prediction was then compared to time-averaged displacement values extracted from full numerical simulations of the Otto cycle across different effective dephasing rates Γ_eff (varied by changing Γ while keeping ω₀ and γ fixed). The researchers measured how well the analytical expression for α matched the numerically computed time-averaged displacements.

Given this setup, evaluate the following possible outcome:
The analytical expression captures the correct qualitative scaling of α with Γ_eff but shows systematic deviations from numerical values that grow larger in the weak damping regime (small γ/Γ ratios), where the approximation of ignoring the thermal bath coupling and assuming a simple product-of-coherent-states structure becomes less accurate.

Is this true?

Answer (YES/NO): NO